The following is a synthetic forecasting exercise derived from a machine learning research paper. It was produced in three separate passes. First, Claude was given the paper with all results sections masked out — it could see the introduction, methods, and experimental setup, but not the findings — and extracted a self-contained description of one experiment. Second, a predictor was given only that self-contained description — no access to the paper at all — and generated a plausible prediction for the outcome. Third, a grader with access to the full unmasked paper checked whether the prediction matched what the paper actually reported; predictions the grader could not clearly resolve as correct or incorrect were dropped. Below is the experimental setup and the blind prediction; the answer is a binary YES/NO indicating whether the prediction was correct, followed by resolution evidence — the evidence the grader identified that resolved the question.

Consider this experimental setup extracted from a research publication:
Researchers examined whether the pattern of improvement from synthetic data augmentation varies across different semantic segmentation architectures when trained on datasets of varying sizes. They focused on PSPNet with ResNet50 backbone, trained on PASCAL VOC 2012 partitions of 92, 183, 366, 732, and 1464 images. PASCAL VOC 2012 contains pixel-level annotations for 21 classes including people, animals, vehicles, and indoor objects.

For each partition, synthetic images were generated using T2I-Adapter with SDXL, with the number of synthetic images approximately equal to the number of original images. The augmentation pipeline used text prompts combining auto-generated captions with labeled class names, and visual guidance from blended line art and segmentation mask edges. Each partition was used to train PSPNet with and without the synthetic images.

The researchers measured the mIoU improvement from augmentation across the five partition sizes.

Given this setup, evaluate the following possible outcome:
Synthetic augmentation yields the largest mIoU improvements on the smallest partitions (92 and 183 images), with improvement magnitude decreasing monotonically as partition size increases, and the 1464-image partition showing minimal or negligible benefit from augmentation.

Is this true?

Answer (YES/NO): NO